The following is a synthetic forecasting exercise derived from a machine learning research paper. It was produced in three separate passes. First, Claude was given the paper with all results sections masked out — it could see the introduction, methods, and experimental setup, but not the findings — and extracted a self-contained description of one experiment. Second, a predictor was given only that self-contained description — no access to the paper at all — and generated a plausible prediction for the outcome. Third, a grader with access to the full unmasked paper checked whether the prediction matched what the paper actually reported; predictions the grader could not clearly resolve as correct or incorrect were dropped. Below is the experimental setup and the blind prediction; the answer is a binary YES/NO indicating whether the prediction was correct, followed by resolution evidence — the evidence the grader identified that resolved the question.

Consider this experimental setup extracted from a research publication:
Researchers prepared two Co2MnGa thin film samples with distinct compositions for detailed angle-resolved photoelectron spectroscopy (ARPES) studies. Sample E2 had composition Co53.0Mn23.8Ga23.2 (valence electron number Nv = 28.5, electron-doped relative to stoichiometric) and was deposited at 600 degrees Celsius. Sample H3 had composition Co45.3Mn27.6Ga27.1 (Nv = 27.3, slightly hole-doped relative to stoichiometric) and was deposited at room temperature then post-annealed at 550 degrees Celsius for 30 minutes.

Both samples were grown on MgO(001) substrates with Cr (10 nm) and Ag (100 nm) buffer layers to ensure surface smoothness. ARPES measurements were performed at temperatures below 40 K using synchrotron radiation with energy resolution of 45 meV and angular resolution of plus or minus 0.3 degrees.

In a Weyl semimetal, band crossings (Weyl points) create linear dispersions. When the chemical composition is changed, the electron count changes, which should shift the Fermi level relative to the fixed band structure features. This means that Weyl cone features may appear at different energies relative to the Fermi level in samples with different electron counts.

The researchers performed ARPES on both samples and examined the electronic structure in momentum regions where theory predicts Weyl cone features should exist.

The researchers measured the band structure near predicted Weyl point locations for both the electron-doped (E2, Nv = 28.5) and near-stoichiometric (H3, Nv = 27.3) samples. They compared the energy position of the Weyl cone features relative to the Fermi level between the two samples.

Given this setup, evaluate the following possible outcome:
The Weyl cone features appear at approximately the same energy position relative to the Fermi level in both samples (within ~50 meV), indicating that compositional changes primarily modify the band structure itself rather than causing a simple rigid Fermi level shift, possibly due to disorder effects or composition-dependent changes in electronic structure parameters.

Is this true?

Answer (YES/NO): NO